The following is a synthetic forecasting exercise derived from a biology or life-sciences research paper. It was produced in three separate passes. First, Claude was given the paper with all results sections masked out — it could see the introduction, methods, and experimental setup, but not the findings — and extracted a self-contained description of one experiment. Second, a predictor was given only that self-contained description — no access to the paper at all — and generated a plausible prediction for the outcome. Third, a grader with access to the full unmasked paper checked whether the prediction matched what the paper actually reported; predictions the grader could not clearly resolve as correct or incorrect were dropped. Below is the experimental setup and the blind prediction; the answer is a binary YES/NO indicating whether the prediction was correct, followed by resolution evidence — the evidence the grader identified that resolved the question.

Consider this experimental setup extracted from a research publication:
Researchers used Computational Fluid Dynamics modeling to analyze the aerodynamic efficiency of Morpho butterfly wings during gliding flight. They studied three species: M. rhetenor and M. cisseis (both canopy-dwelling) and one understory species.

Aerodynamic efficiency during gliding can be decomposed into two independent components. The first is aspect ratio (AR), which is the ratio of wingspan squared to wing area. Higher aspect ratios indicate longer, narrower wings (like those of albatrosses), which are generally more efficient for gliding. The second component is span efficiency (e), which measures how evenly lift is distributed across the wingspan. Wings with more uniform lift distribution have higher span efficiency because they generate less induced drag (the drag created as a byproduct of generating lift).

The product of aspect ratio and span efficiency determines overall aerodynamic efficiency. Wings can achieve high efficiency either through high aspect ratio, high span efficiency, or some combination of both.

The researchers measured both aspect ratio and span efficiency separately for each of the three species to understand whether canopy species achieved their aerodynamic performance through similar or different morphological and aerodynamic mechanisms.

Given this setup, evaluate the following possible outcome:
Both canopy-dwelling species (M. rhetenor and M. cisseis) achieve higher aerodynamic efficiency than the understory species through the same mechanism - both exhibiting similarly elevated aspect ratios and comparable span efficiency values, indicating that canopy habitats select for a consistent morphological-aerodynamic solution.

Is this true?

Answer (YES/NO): NO